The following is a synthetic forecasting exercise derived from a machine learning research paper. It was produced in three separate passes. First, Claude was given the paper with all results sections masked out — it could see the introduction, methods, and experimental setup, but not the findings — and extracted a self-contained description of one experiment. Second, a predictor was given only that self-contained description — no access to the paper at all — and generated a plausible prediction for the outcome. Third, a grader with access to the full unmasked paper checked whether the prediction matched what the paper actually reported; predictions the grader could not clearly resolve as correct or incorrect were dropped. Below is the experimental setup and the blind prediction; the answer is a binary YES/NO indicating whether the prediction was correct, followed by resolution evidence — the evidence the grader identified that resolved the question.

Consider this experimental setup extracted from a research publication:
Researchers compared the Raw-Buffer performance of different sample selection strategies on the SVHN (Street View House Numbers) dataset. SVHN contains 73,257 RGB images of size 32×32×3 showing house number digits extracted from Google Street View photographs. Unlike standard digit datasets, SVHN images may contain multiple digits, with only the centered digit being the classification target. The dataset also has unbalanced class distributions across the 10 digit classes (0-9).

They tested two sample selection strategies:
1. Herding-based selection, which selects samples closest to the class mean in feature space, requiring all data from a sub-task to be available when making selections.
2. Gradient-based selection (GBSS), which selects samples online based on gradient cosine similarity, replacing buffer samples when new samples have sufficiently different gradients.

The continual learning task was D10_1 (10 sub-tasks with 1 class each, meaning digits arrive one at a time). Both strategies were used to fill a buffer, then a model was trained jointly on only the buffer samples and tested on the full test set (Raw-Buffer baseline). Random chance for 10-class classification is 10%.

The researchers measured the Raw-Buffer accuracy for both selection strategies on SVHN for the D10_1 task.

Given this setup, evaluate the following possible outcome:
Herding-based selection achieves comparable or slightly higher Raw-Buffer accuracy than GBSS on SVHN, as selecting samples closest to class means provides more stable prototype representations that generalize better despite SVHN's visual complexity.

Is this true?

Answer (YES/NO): YES